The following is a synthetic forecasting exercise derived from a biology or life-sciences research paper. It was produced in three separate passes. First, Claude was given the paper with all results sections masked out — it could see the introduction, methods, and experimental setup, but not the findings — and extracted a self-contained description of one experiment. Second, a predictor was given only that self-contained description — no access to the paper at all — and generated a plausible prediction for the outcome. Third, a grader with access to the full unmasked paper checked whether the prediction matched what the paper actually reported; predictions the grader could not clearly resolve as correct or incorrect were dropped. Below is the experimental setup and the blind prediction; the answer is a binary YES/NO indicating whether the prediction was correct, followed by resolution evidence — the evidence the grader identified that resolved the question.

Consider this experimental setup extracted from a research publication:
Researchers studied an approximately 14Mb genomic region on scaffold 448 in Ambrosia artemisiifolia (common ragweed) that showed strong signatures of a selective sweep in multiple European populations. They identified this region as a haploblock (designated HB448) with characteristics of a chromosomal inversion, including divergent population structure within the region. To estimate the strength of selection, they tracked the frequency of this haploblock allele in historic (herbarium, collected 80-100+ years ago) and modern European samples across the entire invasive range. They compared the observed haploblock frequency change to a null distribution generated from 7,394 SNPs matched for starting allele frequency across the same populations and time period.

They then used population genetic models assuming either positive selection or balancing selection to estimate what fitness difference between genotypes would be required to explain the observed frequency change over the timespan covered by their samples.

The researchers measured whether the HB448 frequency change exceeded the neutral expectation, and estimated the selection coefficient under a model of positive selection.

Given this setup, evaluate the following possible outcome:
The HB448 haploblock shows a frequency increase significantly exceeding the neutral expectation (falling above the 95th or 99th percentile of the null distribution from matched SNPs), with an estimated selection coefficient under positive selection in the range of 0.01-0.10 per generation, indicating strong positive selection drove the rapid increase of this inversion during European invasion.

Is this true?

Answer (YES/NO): YES